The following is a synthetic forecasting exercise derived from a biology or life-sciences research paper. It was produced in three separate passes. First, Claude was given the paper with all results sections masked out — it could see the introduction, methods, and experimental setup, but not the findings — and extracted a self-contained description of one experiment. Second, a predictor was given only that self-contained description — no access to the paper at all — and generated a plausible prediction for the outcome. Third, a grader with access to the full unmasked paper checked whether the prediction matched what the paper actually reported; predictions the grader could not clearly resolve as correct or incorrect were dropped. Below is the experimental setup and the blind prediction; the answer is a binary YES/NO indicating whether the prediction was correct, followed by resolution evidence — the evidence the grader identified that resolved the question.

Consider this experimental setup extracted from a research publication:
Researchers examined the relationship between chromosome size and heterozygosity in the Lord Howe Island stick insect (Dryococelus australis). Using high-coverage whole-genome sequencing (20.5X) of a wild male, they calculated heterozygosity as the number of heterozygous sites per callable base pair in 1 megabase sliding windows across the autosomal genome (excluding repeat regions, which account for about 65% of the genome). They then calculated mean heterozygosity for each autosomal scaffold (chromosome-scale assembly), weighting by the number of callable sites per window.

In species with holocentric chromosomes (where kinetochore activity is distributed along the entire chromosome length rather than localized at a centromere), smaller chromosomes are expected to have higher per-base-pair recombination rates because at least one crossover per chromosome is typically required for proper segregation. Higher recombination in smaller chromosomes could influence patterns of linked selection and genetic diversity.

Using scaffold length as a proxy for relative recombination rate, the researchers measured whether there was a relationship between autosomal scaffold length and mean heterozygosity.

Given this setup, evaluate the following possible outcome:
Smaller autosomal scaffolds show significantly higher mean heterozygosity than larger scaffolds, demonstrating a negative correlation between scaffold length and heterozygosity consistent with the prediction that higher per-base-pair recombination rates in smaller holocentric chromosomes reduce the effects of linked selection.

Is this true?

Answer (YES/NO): YES